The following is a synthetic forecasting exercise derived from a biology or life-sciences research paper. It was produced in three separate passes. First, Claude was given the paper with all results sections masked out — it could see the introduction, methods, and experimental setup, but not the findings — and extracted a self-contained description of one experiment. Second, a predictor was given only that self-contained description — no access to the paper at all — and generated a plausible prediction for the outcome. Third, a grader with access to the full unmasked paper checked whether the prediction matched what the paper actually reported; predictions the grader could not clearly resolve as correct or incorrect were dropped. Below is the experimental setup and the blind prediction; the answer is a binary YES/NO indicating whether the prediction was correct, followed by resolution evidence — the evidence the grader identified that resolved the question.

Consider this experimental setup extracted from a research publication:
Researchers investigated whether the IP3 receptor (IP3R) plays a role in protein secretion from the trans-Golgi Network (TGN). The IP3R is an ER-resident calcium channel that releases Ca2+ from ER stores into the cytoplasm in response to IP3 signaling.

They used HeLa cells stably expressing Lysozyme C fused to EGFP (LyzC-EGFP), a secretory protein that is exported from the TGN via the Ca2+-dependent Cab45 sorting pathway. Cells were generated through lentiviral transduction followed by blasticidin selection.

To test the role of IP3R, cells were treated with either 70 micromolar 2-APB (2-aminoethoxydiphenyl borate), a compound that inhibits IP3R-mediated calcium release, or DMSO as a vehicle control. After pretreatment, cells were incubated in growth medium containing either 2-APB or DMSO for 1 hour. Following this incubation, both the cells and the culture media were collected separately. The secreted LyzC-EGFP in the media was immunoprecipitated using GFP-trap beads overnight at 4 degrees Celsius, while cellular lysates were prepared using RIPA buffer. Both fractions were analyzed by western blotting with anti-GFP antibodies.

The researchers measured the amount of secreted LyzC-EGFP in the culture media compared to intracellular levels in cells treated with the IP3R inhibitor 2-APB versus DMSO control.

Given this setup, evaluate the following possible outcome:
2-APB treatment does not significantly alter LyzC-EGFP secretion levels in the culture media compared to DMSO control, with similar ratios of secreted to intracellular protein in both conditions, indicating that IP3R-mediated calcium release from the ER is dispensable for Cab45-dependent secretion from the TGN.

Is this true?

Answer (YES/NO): NO